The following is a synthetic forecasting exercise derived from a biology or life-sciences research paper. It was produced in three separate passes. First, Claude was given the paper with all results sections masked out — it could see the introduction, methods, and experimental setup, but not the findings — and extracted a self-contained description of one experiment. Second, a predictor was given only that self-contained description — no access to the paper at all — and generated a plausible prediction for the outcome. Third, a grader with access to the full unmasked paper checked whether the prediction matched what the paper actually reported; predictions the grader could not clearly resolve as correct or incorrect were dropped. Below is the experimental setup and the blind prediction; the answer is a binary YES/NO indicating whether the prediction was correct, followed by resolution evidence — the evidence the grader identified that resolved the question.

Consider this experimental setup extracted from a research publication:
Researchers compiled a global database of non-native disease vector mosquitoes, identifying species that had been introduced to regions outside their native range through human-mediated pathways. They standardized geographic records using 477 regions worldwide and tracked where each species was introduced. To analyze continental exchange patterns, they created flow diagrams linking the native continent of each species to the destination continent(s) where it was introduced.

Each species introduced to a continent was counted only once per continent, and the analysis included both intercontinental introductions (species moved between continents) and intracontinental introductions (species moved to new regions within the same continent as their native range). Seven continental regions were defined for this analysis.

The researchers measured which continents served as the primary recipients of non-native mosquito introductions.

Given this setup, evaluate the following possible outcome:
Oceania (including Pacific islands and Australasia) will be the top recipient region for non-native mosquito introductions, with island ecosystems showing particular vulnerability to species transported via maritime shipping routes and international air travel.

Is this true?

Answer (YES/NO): NO